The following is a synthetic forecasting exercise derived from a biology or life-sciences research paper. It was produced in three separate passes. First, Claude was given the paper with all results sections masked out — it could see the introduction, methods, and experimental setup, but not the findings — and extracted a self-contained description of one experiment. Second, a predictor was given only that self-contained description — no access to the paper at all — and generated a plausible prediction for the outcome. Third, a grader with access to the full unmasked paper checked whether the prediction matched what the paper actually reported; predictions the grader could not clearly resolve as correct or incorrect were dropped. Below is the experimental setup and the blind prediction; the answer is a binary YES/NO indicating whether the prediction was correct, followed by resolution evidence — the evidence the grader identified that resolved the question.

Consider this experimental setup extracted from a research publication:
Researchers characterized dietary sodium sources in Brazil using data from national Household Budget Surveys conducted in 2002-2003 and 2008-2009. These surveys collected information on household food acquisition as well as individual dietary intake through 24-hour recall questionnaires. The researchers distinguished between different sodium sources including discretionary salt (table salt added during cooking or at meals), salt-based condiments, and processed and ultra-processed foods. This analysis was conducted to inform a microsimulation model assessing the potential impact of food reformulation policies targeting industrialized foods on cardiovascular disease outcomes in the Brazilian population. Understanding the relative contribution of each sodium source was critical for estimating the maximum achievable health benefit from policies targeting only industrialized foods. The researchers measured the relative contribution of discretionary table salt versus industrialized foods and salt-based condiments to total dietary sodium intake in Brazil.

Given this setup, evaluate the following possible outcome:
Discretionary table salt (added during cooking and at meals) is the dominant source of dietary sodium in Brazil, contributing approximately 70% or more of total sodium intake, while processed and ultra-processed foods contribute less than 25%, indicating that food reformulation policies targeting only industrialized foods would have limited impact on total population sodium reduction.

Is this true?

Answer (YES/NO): NO